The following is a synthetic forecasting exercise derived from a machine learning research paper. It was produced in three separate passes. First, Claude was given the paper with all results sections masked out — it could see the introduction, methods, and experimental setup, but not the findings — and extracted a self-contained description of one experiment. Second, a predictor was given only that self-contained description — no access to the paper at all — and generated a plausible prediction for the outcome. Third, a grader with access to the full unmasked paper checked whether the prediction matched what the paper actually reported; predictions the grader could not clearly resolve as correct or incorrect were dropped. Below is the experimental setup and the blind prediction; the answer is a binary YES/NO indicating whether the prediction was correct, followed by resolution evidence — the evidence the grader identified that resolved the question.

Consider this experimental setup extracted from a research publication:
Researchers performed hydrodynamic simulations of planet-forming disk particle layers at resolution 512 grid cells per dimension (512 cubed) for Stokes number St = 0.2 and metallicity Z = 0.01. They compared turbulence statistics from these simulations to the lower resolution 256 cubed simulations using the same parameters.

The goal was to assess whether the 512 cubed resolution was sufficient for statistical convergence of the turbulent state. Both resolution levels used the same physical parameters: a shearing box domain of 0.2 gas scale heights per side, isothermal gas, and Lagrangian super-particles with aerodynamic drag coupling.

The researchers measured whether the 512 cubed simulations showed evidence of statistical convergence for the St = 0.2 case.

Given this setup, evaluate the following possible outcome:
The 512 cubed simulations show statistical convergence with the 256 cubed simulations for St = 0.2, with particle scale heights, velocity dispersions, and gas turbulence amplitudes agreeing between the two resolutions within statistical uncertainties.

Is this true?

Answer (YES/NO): NO